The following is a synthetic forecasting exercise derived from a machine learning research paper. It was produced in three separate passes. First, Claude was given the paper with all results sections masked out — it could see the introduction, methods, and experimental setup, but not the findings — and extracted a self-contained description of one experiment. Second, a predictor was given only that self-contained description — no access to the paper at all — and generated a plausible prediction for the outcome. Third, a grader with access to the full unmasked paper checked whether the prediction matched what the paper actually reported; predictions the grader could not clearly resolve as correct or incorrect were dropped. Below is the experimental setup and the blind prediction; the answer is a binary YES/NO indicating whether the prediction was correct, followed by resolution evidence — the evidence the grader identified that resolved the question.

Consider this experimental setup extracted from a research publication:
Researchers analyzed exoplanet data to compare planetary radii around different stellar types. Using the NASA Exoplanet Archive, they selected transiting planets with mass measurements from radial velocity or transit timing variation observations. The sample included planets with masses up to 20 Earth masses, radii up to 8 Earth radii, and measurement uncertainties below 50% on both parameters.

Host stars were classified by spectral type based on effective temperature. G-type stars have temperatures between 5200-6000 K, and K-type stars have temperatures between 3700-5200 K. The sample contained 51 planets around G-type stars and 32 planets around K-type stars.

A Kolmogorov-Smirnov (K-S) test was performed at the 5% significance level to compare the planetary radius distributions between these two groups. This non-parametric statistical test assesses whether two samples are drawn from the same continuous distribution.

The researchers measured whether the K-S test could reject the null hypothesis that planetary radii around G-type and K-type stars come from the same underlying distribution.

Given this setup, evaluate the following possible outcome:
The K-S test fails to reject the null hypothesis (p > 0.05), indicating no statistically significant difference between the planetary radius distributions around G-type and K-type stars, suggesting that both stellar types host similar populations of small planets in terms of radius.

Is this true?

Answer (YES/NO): NO